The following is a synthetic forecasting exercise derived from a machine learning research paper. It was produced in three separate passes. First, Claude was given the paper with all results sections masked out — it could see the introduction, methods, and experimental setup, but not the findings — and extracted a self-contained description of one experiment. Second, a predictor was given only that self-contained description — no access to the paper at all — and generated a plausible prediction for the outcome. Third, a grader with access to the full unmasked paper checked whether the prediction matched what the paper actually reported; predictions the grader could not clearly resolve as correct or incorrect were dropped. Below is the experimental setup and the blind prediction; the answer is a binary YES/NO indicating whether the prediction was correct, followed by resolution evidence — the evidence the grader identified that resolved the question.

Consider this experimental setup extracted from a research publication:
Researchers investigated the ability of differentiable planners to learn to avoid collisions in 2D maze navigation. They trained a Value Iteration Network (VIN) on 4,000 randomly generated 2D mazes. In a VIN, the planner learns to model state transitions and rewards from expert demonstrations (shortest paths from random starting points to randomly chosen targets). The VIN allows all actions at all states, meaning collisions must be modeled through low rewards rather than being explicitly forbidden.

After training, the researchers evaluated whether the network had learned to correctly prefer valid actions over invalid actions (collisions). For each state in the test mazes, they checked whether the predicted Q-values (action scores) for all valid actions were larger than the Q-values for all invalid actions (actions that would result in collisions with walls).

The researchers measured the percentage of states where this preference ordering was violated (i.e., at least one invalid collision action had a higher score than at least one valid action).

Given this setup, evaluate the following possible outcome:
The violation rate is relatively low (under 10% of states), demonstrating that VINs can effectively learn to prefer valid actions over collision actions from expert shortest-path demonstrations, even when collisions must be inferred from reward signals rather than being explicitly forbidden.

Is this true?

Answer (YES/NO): NO